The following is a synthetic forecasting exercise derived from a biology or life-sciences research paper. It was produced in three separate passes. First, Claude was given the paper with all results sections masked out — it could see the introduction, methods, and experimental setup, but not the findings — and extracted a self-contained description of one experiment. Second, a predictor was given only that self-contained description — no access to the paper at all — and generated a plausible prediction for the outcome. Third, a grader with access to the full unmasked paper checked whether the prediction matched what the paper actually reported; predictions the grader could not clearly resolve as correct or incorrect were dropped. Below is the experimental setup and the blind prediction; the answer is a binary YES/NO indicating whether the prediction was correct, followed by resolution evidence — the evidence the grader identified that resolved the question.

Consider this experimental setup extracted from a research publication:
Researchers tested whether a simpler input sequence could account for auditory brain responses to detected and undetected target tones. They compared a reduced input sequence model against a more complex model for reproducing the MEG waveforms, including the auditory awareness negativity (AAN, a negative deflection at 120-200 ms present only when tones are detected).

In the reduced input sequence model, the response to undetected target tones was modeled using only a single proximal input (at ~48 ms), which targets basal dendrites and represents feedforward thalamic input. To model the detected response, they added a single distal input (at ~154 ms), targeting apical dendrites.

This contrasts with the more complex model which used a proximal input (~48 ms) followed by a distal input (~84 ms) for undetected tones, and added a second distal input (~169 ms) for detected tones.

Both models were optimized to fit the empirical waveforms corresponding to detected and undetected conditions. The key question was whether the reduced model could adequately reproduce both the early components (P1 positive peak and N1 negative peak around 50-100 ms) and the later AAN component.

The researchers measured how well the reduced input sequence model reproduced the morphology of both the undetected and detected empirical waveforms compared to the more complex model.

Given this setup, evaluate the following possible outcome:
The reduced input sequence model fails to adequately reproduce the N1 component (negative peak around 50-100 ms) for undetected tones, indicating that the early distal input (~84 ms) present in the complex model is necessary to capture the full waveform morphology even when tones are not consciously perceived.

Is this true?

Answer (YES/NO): YES